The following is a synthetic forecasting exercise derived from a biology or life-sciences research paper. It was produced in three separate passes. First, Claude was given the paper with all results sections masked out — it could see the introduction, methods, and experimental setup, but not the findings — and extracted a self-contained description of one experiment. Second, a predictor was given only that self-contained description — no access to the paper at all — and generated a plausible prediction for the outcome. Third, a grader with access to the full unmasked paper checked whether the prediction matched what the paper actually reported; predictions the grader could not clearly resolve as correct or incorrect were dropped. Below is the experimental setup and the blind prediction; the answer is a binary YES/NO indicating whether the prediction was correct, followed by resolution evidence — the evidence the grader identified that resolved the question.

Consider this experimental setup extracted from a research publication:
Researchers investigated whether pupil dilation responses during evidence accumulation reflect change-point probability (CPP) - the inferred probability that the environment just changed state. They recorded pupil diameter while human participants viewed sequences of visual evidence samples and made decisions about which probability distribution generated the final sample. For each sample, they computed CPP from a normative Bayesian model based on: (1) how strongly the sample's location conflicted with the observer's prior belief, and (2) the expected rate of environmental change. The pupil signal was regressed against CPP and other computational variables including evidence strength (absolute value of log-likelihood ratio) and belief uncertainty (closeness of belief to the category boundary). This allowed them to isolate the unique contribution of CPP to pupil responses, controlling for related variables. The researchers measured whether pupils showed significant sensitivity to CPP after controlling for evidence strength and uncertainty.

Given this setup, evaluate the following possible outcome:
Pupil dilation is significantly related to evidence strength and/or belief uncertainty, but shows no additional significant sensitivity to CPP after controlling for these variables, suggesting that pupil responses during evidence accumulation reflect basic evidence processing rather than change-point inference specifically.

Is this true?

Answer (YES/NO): NO